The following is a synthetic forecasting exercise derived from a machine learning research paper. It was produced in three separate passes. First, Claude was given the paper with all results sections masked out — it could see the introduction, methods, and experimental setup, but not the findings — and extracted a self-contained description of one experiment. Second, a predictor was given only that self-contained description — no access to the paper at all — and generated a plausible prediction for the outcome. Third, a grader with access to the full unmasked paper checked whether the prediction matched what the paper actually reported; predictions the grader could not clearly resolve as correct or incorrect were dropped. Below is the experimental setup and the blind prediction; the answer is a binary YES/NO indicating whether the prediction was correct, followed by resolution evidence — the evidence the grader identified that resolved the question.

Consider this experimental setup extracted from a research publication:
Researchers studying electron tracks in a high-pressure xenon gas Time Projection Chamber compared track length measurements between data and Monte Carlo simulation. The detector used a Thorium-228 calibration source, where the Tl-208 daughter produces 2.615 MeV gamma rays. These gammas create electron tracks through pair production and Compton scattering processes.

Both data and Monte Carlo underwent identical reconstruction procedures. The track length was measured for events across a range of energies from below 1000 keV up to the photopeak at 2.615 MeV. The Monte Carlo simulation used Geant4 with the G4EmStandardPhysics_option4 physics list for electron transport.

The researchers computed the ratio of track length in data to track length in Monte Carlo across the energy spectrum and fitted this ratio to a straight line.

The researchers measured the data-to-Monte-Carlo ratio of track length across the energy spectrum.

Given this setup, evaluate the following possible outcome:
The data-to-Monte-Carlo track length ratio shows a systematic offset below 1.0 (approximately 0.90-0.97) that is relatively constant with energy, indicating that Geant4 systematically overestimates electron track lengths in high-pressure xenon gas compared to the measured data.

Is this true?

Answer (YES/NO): NO